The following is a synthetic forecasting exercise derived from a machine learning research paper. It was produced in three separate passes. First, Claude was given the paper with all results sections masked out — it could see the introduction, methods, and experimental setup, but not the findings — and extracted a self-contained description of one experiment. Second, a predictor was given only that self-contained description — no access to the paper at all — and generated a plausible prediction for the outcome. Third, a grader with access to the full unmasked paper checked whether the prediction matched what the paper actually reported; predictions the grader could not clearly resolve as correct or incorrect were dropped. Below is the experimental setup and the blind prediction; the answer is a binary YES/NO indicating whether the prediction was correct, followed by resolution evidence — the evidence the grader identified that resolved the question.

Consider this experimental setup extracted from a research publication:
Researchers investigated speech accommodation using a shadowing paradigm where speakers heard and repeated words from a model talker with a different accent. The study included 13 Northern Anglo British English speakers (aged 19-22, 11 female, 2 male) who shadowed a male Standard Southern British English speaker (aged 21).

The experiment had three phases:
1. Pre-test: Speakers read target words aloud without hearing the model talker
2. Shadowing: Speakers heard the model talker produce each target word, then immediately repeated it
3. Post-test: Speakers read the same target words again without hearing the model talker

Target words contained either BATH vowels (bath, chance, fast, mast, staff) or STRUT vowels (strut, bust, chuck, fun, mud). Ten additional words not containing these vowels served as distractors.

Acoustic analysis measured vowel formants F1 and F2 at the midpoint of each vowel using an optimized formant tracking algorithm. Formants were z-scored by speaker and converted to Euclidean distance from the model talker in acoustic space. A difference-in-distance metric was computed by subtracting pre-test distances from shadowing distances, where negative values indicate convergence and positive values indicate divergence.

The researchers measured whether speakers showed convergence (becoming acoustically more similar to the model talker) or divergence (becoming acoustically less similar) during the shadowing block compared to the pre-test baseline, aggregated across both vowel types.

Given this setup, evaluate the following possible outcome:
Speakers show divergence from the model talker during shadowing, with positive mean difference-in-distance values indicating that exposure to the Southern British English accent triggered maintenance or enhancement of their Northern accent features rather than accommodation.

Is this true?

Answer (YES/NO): NO